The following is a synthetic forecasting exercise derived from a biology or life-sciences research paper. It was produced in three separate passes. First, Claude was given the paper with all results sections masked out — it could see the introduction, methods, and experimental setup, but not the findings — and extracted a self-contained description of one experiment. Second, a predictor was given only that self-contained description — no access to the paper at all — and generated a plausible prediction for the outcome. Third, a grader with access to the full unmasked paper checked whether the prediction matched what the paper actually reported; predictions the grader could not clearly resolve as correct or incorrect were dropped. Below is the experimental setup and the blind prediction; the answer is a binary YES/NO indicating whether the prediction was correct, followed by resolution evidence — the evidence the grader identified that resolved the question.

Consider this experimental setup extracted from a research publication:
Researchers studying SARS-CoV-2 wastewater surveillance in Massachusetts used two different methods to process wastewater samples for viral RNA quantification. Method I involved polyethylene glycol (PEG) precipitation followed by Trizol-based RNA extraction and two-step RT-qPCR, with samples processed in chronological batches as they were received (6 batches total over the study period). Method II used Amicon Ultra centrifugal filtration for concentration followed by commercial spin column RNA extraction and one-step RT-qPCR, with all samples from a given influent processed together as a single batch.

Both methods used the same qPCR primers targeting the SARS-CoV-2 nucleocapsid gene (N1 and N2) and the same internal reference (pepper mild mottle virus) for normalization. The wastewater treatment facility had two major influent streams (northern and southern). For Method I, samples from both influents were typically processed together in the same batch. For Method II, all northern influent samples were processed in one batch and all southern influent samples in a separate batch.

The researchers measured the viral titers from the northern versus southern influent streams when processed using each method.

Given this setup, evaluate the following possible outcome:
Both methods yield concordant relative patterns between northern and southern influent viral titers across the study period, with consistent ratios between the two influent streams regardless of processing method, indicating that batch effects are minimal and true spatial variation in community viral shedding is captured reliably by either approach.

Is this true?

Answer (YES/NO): NO